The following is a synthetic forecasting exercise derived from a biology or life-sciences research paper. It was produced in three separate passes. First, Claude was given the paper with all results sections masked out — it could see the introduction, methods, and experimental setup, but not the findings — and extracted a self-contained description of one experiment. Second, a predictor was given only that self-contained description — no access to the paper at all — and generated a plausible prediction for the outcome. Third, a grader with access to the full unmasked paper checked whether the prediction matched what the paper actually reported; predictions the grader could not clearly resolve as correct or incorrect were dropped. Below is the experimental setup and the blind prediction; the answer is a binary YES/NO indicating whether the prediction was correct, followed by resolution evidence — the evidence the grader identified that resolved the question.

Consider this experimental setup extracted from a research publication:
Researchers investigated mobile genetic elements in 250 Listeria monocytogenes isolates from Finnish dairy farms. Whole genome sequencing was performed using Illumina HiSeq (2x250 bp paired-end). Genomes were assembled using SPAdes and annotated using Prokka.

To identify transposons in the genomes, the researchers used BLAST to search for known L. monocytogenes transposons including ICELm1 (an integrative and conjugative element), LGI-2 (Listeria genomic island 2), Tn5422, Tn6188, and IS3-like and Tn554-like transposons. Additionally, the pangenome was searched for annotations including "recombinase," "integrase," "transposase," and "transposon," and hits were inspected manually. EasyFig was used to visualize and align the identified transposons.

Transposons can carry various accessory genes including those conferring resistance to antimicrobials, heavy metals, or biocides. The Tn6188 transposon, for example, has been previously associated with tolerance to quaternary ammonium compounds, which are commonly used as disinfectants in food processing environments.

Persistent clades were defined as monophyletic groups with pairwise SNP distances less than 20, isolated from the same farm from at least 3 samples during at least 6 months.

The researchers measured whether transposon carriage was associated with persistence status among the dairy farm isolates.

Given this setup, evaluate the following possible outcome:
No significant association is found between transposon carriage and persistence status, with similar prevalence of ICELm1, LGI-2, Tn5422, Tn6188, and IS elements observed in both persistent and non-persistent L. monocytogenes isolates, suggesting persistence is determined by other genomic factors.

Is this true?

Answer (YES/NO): NO